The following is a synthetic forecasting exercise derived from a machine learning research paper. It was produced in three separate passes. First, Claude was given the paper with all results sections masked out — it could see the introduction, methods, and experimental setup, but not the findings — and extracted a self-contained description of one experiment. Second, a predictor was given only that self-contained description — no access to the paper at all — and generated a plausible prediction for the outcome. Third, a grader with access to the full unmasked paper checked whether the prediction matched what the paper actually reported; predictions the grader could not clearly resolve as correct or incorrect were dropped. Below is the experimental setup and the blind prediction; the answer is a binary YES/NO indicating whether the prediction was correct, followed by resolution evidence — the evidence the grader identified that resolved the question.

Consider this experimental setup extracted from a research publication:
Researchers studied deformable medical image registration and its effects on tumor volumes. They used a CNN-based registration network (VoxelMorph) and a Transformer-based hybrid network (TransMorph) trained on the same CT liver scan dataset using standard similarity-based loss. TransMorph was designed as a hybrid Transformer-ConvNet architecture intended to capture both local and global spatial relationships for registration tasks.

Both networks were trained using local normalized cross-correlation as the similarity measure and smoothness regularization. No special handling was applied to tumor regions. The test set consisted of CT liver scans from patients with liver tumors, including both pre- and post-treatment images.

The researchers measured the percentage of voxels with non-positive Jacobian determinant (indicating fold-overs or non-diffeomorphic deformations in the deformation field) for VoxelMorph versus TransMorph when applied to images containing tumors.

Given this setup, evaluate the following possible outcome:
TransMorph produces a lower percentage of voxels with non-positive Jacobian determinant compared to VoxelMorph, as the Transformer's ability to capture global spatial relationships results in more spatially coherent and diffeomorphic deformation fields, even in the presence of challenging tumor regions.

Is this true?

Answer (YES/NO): NO